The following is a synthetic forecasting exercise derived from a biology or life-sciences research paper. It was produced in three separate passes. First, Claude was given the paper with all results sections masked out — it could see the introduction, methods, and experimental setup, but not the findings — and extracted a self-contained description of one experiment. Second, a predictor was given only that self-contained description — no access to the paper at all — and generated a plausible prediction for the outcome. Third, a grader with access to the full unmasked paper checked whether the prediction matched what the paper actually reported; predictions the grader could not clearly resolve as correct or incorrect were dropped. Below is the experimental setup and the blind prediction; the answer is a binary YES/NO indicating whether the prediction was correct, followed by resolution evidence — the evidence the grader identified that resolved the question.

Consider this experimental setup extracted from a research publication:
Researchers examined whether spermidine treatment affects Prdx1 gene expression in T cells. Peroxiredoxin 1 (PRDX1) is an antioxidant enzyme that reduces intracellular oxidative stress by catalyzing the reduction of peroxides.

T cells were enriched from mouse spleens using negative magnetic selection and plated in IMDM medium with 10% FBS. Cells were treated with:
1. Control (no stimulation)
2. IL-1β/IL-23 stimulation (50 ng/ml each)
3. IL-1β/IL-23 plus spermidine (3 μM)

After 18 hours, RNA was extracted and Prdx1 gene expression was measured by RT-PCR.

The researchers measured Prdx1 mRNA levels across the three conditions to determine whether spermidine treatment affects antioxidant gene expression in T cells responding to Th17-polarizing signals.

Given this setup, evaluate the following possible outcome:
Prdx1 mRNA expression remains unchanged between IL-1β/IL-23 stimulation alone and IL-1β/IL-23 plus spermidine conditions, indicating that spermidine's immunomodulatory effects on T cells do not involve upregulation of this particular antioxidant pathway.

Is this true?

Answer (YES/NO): NO